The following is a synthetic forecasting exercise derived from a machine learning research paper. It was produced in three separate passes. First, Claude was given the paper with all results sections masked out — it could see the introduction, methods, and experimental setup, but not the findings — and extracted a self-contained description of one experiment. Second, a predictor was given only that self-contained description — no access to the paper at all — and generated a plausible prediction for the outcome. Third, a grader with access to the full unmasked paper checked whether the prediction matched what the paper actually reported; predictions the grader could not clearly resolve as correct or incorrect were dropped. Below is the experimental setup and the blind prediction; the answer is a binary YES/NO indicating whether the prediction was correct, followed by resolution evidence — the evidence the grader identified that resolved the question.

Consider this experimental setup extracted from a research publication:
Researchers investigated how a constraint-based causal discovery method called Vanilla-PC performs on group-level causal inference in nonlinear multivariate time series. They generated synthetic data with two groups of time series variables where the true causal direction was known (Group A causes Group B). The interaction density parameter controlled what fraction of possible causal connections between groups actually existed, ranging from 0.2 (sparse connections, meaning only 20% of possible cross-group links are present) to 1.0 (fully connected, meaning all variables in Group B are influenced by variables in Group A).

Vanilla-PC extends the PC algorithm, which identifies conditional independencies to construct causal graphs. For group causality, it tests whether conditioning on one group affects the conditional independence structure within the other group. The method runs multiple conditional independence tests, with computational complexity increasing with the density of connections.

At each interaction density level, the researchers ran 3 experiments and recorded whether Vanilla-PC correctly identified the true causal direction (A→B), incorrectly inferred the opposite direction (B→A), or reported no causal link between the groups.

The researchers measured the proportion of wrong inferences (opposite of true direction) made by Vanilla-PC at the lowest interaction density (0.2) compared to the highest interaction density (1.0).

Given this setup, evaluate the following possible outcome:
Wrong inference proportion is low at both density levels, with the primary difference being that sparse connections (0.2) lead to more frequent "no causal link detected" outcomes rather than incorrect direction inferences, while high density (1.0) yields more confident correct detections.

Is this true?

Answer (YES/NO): NO